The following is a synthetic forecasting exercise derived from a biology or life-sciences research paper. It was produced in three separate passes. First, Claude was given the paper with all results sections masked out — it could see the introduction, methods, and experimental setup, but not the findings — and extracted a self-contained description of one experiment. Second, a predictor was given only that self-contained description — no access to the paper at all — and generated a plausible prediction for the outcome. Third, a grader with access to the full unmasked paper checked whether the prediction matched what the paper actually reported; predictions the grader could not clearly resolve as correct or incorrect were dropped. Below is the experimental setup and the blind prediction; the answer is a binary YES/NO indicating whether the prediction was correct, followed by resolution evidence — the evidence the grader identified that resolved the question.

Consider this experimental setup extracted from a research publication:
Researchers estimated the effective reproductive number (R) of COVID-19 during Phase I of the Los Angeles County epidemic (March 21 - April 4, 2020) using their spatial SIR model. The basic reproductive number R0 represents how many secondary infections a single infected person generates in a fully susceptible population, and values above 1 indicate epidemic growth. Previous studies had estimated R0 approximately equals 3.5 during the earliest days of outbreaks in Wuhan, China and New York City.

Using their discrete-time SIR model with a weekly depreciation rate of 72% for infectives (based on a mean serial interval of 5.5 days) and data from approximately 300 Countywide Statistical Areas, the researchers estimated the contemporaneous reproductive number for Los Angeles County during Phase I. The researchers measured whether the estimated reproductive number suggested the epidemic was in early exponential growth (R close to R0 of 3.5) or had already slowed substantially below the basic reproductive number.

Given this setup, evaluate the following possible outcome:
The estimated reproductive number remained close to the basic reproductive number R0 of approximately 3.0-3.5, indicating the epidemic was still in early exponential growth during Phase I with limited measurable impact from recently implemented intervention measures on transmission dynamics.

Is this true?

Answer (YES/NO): NO